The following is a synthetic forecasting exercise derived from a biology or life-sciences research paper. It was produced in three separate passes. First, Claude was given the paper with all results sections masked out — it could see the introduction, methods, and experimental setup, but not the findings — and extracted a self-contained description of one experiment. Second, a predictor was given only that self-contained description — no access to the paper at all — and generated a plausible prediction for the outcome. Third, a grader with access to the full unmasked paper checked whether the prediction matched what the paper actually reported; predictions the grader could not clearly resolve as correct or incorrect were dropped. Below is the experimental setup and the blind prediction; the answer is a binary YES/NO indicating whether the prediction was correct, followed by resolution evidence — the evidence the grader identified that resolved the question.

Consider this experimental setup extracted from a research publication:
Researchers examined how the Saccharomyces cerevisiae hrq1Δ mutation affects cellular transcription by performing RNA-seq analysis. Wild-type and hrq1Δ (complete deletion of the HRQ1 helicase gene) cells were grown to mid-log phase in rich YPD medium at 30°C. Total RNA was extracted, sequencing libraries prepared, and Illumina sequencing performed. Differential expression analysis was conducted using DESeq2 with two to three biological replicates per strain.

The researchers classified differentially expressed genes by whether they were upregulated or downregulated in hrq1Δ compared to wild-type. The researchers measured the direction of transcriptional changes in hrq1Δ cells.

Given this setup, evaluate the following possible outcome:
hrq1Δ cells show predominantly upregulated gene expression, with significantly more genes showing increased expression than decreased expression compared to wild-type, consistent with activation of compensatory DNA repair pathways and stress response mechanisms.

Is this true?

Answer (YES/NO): NO